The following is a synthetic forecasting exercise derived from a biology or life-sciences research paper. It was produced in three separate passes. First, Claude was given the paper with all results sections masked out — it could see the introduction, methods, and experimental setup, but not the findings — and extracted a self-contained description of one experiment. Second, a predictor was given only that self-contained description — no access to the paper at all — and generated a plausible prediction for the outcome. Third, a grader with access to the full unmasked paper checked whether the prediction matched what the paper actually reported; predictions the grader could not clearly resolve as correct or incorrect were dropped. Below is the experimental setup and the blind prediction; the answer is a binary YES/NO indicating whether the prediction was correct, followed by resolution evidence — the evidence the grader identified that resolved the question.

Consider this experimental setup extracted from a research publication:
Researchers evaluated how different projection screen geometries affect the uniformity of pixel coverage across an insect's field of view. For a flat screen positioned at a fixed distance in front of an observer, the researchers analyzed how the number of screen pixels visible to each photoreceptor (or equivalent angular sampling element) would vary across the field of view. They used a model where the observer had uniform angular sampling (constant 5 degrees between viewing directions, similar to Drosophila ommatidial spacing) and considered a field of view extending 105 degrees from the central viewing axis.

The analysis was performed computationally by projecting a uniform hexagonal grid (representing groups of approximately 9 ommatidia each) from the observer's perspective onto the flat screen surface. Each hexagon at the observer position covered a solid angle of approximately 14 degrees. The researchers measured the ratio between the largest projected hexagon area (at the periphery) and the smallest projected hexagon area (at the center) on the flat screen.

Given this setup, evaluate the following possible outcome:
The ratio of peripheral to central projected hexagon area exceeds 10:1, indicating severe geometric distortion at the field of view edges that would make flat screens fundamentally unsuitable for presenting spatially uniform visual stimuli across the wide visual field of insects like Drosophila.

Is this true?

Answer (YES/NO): NO